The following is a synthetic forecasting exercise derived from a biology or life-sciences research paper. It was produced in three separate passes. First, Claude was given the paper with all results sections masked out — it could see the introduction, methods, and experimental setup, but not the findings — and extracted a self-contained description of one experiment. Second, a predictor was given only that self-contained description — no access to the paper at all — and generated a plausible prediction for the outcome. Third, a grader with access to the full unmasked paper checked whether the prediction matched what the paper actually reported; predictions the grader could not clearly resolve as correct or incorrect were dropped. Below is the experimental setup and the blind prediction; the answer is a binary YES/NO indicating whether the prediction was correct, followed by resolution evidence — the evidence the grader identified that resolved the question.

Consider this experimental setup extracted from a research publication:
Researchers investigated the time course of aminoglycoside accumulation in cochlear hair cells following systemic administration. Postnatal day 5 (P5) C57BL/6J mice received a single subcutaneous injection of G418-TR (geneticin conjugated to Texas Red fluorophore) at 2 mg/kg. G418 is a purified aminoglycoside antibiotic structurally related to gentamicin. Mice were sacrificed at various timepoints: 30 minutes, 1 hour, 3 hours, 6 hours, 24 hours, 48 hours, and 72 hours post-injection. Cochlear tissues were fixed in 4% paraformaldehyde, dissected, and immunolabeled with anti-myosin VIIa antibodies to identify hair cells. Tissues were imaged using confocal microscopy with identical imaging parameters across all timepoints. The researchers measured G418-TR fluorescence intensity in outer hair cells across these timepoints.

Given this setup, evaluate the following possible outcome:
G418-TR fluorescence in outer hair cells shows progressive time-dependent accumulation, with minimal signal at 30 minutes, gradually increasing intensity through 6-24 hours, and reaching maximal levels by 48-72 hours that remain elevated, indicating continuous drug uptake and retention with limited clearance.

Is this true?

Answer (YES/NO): NO